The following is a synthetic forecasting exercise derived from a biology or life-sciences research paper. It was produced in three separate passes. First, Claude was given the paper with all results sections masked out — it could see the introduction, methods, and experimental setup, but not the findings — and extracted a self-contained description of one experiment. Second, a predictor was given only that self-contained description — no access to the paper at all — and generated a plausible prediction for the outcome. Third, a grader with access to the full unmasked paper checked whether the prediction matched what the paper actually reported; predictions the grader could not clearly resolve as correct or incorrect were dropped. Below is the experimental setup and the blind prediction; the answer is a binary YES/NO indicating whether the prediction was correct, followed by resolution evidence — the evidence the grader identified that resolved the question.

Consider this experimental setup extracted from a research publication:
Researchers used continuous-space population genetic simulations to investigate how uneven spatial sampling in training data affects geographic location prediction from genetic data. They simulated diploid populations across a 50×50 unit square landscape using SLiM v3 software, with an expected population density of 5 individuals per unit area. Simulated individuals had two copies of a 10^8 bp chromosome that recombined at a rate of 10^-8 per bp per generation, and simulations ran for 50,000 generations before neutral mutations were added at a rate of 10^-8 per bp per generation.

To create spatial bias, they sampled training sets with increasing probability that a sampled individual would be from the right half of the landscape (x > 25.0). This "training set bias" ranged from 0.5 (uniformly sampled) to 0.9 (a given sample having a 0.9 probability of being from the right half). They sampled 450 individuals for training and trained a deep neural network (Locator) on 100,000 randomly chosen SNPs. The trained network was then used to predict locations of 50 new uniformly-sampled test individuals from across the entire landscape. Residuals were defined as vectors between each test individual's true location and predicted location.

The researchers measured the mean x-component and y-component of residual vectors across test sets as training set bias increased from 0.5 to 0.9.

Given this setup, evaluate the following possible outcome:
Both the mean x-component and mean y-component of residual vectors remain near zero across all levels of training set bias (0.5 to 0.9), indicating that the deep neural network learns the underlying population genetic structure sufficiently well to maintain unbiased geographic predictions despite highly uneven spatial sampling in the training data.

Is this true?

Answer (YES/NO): NO